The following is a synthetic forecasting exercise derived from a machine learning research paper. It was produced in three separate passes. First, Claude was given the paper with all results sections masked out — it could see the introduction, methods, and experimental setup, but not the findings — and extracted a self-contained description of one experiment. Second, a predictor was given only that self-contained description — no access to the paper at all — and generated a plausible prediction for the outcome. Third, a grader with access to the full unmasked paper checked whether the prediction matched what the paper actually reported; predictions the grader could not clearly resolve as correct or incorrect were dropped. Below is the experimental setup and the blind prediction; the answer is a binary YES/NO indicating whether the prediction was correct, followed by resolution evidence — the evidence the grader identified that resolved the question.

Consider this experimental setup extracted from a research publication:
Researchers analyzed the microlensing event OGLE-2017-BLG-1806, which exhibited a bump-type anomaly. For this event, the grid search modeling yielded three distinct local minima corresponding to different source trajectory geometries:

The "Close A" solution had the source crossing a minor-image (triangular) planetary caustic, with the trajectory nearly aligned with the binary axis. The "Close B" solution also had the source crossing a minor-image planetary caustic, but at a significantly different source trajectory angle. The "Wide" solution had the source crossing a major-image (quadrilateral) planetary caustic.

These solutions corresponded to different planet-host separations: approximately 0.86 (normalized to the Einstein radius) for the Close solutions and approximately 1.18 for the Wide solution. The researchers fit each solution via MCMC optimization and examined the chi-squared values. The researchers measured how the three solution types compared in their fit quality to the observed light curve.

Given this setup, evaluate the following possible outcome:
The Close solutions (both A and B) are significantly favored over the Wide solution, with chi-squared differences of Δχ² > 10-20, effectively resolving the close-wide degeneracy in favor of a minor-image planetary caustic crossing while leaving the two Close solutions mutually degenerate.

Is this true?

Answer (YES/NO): NO